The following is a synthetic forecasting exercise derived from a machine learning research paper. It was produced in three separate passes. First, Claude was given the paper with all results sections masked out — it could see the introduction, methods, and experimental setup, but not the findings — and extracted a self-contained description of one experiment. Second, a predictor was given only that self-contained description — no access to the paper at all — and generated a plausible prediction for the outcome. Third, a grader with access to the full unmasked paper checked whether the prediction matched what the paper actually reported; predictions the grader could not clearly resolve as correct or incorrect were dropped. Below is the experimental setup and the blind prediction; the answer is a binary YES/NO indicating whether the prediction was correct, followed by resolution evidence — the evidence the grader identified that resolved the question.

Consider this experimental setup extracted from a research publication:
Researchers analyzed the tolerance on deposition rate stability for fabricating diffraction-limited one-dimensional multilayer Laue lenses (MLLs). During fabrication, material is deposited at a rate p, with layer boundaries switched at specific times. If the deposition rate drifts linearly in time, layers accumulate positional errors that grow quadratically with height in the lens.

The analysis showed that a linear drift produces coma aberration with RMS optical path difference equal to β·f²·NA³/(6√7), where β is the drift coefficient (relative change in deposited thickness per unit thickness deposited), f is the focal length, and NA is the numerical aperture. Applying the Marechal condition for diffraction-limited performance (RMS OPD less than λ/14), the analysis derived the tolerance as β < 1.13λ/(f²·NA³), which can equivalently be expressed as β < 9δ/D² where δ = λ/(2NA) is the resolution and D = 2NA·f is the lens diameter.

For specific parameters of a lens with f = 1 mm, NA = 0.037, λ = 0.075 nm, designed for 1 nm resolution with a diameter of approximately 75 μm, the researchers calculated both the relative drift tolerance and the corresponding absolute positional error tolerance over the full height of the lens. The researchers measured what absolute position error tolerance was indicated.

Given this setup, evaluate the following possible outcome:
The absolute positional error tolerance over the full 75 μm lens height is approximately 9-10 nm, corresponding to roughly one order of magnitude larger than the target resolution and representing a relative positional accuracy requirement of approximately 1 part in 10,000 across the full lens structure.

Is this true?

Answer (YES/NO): NO